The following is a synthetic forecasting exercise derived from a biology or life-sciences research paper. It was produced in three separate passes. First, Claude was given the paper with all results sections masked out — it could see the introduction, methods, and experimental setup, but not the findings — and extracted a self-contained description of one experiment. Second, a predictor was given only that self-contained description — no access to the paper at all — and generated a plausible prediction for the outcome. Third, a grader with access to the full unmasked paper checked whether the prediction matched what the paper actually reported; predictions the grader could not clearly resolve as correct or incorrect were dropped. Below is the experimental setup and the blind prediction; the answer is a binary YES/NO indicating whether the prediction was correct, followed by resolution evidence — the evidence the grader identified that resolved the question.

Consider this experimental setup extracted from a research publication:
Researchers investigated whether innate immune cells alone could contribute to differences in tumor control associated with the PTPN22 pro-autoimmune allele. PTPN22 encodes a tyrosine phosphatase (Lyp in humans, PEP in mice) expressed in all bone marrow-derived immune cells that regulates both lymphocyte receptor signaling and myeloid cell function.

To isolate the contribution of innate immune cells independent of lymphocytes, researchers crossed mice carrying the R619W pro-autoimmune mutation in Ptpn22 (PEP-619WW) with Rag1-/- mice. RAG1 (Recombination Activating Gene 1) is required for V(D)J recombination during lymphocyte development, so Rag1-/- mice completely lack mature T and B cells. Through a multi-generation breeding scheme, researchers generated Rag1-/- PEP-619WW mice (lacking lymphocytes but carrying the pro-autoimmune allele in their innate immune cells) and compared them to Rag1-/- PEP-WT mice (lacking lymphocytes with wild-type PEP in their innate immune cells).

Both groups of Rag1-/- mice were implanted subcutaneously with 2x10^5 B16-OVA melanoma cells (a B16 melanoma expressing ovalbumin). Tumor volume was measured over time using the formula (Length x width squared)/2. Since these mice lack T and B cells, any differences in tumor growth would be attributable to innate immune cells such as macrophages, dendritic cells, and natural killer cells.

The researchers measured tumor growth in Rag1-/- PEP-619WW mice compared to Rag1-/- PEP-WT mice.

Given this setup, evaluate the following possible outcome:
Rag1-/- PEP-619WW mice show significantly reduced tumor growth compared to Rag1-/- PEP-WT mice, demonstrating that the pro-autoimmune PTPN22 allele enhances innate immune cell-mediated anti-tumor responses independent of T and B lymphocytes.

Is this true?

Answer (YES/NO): NO